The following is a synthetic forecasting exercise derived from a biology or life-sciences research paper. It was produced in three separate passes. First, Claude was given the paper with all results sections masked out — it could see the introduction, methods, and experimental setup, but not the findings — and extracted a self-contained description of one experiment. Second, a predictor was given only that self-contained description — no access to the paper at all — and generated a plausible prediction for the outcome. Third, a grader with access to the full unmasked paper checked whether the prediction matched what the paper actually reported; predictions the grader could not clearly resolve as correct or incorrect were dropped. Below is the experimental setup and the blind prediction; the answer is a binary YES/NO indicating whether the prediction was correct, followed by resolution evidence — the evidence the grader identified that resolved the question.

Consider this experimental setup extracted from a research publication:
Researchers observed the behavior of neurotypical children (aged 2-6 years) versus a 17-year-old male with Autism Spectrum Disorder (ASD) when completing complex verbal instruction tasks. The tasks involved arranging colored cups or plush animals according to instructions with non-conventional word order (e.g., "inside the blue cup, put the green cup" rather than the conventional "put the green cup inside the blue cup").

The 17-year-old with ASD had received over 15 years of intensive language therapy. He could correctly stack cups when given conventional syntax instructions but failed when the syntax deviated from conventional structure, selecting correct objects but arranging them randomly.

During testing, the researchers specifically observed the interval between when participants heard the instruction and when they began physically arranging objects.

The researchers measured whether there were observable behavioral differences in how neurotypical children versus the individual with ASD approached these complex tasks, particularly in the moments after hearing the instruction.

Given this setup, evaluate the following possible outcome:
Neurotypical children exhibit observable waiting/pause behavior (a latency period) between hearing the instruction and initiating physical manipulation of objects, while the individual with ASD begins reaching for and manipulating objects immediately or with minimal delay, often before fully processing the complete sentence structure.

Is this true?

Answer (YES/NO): YES